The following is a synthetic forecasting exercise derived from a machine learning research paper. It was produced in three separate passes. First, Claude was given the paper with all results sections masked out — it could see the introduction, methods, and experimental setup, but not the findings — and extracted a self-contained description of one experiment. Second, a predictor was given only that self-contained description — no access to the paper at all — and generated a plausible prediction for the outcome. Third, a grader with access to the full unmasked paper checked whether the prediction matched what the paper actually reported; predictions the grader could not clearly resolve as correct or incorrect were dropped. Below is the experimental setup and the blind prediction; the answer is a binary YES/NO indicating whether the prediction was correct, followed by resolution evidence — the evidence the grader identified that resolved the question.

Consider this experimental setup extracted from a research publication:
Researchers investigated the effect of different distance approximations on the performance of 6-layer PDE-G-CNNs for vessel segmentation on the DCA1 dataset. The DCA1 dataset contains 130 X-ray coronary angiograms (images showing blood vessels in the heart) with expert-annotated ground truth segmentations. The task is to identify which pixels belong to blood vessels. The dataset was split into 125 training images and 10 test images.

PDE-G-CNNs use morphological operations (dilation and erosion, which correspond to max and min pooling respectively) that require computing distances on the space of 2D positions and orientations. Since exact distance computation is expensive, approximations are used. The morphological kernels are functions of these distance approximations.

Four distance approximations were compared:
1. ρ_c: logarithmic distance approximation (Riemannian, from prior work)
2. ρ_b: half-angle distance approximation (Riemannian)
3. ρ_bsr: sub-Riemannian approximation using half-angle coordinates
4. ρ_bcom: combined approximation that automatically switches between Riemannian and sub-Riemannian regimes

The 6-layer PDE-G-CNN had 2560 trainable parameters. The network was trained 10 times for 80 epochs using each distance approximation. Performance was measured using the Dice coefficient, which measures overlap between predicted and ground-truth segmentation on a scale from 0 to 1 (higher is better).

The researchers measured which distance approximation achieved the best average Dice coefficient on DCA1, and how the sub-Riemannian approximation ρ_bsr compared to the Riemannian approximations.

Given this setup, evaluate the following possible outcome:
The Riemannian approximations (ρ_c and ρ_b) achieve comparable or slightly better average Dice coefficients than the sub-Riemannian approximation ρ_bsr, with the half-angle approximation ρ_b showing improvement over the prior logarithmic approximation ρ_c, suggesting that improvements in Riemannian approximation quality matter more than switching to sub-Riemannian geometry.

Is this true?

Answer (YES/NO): NO